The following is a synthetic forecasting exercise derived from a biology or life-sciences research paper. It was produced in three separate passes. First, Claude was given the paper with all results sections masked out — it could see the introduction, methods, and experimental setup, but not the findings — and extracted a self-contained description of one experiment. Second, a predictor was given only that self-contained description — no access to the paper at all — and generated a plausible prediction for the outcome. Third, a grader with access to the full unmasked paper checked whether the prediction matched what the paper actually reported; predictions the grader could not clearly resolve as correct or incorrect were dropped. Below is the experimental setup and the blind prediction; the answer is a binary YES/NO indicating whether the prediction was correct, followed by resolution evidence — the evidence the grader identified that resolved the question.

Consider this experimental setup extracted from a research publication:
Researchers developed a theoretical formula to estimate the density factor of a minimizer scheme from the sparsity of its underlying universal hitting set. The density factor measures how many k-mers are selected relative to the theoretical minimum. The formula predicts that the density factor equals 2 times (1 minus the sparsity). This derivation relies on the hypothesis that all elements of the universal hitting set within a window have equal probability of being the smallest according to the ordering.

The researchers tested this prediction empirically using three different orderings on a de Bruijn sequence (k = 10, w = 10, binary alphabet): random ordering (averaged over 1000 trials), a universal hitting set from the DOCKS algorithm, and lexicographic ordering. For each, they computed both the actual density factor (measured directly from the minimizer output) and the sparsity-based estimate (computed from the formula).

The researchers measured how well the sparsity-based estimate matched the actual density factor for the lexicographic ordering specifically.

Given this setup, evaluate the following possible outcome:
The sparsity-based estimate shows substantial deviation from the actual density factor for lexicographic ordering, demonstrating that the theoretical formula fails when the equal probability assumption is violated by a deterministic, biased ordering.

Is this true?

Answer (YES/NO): YES